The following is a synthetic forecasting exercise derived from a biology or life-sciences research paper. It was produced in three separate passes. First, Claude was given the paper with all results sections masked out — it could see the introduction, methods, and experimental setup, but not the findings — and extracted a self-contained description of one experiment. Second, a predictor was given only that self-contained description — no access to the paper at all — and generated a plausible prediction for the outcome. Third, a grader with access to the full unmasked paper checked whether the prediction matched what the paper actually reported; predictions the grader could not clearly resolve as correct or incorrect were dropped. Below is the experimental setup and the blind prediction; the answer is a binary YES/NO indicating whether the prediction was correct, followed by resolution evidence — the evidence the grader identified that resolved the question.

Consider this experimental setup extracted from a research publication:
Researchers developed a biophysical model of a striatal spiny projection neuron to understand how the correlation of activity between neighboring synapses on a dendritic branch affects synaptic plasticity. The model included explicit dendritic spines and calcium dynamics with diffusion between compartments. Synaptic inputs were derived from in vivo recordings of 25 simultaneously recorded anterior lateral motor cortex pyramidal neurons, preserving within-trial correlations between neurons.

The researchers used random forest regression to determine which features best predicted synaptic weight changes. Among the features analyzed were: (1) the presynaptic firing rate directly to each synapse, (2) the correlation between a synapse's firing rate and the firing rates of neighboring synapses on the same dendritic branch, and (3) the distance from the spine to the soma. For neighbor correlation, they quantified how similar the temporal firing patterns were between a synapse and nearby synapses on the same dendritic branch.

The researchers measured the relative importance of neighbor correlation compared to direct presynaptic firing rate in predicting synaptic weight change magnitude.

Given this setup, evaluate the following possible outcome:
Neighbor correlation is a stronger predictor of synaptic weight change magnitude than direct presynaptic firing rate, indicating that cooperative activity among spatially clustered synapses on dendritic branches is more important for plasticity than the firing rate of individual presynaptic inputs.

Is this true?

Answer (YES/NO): NO